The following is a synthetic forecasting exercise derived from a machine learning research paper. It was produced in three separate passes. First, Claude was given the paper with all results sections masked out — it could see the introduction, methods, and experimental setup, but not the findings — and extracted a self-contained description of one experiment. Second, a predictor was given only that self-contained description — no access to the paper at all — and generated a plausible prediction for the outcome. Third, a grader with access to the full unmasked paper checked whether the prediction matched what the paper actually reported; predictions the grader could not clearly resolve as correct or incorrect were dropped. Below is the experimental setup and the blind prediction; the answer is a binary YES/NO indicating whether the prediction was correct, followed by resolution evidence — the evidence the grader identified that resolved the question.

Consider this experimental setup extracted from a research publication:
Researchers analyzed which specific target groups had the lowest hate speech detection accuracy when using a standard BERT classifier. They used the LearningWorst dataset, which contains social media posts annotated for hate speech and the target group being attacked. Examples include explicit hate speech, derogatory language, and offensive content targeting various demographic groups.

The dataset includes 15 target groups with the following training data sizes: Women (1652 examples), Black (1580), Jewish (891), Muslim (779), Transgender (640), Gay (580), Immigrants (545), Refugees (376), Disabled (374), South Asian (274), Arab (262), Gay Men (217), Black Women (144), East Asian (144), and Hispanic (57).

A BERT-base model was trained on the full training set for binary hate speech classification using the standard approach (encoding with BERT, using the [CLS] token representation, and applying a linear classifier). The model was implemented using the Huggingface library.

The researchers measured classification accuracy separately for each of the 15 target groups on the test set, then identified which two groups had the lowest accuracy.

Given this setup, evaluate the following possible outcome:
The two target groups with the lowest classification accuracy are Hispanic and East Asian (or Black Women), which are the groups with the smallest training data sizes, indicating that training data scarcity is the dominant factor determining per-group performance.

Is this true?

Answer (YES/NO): NO